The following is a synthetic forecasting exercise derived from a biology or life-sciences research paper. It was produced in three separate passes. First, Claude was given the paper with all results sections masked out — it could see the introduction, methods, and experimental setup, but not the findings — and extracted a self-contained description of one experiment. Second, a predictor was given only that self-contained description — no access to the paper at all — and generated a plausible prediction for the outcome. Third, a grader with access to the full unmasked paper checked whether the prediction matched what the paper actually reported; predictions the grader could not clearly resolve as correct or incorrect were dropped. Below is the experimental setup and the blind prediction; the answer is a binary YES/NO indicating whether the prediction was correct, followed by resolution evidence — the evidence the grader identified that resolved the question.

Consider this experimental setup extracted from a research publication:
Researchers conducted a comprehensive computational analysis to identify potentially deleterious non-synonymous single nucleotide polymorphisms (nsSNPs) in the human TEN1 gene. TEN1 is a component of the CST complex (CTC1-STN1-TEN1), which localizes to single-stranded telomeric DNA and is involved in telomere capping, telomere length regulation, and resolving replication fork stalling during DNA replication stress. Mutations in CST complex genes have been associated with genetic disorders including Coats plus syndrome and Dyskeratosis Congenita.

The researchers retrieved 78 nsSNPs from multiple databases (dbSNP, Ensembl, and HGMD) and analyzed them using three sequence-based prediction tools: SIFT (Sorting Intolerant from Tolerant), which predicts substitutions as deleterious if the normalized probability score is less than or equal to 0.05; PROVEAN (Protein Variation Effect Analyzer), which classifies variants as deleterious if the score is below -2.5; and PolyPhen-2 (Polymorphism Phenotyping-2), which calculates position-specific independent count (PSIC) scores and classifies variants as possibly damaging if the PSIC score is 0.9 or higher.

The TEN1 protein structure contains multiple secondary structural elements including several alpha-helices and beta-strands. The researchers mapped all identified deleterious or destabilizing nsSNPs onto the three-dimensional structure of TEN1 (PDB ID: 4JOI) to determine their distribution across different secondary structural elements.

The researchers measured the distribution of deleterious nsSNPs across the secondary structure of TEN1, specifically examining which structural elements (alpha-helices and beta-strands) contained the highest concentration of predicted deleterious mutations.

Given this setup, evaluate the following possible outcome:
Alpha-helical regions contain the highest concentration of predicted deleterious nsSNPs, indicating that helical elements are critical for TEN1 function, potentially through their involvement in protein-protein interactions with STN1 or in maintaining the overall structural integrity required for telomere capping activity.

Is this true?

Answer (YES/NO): NO